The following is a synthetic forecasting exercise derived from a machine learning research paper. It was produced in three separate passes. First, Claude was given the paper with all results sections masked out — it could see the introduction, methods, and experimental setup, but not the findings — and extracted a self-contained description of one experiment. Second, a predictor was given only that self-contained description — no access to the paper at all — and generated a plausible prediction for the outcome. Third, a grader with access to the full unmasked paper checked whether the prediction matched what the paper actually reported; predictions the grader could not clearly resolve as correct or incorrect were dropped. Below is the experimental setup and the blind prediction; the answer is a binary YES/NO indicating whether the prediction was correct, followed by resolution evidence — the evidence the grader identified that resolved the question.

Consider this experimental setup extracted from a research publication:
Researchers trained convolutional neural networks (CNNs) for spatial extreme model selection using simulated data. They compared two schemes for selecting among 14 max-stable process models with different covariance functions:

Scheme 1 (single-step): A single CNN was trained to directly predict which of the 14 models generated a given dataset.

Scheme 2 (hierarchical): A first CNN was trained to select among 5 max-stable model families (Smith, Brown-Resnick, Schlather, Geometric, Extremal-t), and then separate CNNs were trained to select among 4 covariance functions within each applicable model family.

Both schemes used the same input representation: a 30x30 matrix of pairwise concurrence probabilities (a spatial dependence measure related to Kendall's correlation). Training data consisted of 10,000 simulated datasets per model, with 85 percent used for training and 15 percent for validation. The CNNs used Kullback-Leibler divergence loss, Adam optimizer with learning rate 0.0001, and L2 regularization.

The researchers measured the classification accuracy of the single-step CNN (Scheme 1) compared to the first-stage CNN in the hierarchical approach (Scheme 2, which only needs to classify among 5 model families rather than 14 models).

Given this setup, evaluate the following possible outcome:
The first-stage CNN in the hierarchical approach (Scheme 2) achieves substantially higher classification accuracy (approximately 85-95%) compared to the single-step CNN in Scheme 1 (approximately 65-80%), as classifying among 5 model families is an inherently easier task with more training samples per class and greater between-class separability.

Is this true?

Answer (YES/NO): NO